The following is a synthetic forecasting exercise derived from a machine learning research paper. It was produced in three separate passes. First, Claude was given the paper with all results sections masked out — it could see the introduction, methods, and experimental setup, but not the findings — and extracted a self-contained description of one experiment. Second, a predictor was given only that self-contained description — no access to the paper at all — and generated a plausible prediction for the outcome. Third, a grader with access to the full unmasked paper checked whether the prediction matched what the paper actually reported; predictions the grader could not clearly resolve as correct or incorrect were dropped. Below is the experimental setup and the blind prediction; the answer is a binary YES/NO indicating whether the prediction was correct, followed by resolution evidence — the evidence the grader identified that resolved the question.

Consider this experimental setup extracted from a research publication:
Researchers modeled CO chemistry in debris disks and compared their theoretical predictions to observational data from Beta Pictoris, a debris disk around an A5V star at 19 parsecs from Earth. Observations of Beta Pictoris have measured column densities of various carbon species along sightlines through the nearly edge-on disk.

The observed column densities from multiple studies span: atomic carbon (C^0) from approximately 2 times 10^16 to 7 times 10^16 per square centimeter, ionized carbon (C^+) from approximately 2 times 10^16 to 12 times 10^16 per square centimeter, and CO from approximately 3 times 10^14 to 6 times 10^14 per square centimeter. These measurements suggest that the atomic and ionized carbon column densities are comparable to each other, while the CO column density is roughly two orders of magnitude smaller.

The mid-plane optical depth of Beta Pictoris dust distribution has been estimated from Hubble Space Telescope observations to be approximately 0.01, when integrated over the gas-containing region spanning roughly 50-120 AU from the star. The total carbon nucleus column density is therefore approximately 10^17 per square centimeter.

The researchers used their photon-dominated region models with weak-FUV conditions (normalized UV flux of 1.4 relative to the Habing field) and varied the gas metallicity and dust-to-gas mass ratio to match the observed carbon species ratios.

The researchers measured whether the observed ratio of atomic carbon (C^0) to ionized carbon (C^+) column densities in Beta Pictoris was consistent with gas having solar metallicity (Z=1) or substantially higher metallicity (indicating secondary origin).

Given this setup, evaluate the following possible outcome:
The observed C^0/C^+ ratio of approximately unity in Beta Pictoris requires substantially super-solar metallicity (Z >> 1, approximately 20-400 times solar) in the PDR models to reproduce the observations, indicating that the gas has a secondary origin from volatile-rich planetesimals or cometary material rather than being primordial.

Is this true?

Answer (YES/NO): NO